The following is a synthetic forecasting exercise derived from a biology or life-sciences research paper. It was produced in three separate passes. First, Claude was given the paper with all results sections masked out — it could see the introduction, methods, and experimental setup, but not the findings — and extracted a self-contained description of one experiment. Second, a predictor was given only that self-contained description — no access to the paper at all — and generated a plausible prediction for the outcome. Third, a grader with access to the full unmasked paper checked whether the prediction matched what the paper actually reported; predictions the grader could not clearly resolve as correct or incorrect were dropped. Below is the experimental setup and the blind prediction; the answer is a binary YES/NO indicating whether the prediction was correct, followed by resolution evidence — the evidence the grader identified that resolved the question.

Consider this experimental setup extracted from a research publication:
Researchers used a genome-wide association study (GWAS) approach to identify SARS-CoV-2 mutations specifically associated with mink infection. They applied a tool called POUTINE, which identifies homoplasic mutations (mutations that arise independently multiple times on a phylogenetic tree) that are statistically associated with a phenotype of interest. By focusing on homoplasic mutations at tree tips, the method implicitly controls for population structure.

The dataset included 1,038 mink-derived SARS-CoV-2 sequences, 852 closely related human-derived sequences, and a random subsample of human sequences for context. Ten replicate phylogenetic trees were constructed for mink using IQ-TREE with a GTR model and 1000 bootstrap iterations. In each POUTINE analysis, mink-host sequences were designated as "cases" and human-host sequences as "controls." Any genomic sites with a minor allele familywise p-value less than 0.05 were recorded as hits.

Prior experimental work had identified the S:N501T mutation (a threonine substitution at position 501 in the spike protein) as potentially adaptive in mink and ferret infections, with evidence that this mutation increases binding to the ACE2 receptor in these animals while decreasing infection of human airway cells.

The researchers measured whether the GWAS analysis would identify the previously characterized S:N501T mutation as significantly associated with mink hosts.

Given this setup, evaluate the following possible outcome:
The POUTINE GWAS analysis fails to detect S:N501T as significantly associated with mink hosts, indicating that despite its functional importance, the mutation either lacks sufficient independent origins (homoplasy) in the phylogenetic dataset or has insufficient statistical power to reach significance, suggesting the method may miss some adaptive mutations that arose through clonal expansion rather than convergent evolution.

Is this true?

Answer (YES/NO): NO